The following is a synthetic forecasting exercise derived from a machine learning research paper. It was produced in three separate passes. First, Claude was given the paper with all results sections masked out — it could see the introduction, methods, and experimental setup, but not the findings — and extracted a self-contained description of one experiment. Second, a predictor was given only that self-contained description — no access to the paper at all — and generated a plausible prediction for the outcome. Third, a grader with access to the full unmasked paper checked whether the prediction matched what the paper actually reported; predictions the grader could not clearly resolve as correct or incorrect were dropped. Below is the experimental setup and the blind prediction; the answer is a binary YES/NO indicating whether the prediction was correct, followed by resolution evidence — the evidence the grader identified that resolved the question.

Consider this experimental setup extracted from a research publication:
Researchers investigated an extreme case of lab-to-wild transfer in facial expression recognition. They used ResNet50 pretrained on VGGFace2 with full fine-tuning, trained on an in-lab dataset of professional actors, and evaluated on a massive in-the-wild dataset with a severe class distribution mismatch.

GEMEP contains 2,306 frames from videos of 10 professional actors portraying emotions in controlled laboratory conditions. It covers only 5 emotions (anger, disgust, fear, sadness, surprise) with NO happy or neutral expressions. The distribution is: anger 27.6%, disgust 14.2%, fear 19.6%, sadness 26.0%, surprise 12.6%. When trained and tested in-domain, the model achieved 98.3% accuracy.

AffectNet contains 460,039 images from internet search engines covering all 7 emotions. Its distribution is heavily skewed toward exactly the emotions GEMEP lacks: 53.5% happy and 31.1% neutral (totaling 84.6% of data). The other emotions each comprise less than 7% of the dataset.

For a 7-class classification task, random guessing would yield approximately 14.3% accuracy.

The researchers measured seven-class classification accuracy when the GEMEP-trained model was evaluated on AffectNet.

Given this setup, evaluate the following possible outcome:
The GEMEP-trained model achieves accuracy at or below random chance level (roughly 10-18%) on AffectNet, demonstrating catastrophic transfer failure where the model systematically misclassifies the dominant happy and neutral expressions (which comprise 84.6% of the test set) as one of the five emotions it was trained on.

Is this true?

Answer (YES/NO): YES